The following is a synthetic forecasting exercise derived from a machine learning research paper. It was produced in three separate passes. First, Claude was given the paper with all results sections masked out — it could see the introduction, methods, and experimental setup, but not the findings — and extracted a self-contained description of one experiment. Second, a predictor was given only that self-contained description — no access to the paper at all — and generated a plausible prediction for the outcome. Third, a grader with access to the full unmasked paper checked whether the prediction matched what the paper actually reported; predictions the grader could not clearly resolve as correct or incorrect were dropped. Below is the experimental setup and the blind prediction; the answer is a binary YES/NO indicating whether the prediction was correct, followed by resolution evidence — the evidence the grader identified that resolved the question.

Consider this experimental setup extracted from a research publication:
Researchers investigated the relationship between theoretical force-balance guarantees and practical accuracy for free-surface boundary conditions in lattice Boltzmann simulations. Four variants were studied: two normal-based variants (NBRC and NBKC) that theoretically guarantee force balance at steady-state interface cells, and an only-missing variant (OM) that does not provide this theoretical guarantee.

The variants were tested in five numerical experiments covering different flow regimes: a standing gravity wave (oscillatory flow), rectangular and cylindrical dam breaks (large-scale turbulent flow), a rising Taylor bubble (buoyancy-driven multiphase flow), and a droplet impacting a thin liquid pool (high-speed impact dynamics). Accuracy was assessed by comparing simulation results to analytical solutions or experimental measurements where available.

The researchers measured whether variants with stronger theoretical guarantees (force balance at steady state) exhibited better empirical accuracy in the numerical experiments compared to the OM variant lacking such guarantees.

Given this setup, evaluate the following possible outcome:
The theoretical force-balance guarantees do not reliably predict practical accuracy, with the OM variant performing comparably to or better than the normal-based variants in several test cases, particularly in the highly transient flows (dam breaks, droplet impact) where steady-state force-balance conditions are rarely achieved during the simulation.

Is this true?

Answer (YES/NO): YES